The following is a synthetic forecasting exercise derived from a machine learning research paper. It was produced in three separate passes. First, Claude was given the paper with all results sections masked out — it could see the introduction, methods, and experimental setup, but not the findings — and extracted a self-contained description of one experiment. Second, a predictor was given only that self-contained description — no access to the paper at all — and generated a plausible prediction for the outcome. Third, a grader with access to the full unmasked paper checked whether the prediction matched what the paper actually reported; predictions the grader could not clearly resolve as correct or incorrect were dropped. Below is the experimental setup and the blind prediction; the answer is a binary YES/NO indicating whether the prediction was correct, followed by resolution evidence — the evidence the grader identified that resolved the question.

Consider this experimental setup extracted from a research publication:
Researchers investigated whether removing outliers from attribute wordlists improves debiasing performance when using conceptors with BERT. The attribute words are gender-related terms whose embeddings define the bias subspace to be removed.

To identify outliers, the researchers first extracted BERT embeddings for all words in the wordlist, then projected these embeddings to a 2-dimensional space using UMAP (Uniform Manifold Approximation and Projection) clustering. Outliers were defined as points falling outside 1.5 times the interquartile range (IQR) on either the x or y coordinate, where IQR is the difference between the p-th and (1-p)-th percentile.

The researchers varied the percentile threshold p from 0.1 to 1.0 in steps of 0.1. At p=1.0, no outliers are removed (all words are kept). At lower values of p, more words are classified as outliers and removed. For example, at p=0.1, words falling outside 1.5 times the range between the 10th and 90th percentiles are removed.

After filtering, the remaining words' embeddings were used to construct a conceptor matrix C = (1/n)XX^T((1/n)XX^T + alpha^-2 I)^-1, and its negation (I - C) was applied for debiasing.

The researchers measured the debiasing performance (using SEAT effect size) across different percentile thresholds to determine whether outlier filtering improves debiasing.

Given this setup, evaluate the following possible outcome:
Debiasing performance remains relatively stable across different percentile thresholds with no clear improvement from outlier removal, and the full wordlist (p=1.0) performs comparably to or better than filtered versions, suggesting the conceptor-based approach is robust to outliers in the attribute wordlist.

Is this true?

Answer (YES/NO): NO